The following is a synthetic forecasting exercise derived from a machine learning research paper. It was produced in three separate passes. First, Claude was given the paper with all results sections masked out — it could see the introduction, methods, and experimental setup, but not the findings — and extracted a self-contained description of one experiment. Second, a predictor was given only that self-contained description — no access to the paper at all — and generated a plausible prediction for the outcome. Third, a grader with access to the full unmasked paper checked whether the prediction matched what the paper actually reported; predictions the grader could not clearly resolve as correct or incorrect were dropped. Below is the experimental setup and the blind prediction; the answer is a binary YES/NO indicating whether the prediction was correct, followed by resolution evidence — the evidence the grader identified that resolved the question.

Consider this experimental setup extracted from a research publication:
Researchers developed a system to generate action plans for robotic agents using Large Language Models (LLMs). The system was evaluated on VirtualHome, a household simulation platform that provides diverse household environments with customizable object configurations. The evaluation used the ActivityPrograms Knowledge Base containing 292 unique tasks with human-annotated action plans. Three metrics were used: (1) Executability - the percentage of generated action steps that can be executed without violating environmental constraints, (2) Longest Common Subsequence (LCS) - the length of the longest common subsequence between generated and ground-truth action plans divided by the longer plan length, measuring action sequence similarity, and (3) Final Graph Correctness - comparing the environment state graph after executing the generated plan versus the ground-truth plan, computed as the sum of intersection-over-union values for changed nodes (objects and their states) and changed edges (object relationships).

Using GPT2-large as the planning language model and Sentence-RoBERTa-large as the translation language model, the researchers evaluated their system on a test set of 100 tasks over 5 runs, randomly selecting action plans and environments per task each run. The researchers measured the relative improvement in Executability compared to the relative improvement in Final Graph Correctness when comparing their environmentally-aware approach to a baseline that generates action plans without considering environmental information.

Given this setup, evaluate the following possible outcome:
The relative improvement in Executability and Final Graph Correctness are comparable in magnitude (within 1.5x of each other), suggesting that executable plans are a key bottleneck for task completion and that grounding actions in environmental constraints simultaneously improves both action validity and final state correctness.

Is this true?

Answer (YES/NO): NO